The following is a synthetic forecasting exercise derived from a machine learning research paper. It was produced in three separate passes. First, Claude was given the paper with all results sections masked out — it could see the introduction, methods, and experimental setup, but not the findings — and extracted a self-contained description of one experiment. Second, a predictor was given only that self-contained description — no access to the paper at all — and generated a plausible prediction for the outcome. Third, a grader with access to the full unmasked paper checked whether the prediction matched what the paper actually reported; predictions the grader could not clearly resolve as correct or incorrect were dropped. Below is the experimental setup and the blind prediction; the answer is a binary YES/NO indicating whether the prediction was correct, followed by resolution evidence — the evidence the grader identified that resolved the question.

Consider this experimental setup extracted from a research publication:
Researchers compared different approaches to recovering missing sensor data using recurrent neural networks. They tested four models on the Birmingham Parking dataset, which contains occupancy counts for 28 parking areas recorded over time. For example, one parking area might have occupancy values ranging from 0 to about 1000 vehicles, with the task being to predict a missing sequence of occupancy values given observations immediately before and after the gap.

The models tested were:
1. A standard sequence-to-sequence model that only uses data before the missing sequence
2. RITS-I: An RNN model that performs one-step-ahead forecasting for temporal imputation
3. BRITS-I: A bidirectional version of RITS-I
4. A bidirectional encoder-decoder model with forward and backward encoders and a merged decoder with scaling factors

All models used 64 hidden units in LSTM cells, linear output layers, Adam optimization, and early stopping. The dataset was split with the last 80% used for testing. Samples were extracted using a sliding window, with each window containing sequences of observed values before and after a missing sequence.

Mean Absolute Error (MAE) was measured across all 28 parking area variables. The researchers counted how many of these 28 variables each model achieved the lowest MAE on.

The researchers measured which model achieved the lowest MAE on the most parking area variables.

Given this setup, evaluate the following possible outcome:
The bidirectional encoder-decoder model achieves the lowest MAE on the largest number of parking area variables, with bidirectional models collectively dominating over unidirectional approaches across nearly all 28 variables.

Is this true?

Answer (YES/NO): NO